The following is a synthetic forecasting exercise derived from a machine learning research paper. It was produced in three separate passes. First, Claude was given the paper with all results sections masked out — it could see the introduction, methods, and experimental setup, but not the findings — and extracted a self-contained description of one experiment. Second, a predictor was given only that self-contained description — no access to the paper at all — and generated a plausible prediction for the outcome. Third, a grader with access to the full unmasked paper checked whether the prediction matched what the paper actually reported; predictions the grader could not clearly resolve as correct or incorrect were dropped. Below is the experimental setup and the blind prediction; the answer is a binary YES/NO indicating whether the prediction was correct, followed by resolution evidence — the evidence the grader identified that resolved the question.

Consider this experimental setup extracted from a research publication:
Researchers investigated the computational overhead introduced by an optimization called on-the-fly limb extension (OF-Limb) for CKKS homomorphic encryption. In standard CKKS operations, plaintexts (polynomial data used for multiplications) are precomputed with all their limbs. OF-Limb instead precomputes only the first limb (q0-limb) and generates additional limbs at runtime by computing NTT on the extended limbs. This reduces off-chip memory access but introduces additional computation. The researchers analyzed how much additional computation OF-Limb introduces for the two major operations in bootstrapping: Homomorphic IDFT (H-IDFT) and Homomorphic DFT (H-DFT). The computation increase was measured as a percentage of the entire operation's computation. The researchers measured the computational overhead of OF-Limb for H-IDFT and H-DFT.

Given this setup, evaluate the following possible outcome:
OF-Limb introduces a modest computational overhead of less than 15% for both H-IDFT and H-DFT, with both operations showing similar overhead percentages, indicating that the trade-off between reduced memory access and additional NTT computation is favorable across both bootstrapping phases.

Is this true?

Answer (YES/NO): NO